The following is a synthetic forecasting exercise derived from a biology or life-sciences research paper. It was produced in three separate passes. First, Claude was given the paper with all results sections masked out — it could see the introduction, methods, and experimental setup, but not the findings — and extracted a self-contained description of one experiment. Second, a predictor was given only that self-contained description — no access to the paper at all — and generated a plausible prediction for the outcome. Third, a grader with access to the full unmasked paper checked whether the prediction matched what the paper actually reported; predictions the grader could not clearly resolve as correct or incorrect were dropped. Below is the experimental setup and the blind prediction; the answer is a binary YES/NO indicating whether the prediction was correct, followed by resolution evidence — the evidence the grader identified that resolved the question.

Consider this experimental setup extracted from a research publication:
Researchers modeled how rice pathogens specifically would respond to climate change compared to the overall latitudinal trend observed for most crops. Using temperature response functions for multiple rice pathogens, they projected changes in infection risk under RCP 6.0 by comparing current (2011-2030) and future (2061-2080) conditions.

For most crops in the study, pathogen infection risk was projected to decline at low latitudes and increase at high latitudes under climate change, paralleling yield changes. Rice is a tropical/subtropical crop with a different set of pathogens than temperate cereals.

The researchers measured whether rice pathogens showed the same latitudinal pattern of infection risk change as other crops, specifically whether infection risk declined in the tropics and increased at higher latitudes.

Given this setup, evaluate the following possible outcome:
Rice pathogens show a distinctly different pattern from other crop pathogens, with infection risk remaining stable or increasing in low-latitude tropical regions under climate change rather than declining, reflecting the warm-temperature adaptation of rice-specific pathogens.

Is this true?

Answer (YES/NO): YES